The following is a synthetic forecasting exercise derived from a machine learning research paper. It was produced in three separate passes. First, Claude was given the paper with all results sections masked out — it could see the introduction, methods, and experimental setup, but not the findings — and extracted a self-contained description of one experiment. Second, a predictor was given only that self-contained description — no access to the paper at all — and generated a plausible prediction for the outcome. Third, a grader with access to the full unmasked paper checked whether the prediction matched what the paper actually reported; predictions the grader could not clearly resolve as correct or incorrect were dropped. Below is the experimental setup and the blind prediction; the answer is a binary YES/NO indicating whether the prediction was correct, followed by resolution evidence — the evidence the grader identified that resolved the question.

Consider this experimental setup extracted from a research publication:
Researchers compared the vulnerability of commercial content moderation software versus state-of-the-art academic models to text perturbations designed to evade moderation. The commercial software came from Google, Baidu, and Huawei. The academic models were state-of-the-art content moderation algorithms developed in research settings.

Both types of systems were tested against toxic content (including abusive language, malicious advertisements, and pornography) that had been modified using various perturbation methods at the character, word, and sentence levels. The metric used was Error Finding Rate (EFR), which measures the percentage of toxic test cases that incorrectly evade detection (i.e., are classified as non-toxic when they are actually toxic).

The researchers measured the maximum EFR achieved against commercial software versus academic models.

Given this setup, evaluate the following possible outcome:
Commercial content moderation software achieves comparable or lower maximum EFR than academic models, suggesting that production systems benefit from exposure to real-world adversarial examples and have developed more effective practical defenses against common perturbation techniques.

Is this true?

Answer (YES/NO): YES